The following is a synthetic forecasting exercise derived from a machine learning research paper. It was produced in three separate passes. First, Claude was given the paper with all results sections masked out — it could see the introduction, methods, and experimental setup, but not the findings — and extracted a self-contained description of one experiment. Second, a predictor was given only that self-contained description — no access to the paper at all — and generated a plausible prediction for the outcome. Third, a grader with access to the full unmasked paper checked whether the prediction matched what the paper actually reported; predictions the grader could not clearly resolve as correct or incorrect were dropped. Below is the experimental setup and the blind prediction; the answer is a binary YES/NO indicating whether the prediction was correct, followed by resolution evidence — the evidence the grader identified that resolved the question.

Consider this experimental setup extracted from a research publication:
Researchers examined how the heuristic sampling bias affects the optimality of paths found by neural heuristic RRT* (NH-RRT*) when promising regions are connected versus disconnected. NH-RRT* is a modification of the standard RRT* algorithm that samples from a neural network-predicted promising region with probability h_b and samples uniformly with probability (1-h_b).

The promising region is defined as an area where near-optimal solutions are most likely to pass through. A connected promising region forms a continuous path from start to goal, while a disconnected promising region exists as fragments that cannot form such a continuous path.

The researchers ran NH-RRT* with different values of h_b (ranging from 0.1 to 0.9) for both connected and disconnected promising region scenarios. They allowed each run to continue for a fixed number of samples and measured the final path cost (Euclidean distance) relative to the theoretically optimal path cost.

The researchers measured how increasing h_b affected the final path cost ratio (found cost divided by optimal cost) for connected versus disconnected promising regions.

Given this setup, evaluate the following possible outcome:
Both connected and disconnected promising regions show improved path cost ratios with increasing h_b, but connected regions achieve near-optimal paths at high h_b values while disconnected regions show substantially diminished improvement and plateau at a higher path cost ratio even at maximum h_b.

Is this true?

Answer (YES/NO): NO